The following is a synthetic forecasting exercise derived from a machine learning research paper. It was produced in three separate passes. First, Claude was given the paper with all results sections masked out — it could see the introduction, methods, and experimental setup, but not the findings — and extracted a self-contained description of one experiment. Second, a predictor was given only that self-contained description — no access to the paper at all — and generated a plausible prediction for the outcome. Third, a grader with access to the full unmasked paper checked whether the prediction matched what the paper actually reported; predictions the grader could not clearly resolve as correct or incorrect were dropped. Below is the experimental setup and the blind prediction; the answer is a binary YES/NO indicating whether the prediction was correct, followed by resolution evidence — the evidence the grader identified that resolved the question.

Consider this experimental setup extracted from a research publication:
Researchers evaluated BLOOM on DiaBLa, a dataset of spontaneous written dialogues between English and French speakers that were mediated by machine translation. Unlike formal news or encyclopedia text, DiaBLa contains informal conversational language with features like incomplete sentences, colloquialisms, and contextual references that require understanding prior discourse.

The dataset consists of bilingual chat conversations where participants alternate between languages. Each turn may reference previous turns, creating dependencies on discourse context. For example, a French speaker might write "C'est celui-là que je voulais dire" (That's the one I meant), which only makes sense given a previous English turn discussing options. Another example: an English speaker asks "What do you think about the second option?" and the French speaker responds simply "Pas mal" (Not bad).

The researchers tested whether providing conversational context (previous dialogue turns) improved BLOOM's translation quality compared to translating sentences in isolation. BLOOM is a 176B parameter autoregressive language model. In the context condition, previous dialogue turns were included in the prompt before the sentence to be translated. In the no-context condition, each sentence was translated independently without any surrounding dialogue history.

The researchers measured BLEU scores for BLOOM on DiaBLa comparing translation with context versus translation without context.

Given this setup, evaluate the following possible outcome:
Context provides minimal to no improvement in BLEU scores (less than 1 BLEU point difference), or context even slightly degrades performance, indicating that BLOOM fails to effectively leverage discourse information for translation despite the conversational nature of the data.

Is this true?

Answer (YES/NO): YES